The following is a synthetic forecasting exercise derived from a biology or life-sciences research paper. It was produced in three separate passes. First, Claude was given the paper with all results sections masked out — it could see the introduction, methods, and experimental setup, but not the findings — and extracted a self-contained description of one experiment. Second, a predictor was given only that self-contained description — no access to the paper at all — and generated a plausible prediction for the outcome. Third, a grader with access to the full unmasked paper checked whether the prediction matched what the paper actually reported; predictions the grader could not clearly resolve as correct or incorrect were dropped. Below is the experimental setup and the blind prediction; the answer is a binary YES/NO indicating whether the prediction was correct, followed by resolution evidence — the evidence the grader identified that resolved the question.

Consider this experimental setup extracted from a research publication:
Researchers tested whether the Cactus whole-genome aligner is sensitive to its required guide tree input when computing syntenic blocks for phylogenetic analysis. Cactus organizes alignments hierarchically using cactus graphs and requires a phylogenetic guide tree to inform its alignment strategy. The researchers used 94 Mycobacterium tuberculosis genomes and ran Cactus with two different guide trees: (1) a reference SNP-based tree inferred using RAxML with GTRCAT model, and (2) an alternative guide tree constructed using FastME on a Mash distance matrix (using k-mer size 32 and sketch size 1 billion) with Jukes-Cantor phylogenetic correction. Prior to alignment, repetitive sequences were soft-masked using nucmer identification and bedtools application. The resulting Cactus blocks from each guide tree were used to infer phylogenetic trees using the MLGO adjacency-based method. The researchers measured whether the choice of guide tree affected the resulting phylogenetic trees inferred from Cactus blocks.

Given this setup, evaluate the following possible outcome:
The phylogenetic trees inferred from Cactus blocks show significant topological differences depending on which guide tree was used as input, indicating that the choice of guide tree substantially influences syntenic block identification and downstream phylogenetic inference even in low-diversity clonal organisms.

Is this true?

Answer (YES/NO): YES